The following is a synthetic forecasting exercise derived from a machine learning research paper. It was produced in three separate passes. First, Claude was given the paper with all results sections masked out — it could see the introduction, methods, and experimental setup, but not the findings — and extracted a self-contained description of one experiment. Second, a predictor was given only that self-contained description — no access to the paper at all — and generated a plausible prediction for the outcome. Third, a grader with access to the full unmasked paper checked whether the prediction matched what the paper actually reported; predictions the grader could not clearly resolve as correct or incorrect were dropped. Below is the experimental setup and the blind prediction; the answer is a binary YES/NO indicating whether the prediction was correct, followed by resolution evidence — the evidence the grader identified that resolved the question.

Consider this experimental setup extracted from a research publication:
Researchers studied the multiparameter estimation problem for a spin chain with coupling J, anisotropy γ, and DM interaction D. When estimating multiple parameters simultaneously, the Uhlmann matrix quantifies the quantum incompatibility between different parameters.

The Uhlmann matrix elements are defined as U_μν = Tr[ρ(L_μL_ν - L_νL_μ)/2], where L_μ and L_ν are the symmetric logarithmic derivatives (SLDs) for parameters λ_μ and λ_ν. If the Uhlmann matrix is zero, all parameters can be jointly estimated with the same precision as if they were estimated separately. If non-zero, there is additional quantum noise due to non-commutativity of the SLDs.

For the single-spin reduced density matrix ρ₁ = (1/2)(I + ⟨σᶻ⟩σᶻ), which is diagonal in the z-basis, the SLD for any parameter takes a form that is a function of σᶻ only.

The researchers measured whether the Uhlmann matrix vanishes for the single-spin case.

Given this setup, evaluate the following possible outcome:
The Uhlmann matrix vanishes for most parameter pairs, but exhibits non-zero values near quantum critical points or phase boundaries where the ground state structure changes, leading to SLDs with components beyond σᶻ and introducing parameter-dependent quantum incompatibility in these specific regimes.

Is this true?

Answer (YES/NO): NO